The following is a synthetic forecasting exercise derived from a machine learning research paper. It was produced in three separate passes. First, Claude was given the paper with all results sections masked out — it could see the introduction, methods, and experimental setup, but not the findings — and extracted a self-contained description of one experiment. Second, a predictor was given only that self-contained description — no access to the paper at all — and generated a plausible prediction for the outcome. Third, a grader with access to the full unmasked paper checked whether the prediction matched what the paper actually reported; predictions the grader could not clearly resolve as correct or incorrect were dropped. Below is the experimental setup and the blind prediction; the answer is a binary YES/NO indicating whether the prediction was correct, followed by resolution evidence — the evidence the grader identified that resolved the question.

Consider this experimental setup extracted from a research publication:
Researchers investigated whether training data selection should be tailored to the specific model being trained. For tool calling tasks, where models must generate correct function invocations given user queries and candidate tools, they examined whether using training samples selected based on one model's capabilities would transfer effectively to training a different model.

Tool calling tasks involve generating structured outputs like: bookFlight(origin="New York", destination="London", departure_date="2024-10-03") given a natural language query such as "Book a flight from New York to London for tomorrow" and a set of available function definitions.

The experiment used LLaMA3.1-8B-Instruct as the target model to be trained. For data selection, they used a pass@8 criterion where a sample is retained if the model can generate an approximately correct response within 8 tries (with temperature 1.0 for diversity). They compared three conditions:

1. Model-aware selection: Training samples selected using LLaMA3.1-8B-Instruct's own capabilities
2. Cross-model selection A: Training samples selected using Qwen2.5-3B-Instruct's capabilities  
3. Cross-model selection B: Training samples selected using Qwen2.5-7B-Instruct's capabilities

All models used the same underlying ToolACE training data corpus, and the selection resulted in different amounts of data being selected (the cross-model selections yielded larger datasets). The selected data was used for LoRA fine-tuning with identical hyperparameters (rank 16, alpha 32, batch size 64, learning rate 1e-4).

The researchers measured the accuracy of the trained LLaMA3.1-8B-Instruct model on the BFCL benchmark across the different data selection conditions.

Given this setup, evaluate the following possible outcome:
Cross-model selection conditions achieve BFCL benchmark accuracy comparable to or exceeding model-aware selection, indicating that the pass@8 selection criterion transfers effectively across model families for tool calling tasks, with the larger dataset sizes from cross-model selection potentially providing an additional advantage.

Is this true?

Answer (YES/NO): NO